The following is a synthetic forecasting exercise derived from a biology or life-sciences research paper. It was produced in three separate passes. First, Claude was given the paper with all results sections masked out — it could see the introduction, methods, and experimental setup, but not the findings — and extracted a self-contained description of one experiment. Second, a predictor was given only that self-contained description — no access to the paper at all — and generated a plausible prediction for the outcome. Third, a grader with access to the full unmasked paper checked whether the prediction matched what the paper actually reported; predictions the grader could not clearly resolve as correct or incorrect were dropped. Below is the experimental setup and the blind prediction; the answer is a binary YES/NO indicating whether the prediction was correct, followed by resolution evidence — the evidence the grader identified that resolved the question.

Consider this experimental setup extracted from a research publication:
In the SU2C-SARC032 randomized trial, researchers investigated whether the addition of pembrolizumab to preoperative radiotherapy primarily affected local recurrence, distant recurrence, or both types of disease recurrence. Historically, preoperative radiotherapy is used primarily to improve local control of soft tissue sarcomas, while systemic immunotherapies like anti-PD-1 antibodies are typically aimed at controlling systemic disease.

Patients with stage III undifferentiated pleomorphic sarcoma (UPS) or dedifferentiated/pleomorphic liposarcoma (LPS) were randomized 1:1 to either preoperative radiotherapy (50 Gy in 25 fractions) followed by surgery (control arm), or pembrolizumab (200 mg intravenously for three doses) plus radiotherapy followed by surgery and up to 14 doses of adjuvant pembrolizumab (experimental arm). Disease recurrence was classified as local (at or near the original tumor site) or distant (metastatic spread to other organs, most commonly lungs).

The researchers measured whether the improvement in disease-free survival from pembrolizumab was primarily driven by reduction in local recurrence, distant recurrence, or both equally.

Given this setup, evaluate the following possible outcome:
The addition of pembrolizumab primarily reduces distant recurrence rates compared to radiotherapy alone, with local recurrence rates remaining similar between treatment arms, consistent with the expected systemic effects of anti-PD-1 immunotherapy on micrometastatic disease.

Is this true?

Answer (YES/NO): YES